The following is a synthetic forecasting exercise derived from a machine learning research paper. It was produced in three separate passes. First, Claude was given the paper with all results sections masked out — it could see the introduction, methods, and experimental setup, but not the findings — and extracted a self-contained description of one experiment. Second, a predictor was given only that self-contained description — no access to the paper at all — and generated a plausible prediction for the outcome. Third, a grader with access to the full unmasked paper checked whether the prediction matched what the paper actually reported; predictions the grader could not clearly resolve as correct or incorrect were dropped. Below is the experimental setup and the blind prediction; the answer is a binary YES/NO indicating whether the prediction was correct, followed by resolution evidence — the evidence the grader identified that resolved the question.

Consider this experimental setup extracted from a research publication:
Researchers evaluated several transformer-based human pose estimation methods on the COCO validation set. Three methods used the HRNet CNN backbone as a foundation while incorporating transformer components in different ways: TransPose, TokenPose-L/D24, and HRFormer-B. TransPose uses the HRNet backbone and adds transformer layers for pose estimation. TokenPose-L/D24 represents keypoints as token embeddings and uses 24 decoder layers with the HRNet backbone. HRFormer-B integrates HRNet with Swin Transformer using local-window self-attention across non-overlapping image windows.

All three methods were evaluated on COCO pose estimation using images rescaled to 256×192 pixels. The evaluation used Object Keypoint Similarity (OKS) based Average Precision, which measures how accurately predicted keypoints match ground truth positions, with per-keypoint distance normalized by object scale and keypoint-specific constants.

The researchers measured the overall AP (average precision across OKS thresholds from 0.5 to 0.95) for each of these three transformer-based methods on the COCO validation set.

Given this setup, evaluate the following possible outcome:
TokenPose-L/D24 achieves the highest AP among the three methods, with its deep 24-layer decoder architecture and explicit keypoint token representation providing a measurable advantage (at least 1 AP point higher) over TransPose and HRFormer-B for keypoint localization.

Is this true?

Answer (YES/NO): NO